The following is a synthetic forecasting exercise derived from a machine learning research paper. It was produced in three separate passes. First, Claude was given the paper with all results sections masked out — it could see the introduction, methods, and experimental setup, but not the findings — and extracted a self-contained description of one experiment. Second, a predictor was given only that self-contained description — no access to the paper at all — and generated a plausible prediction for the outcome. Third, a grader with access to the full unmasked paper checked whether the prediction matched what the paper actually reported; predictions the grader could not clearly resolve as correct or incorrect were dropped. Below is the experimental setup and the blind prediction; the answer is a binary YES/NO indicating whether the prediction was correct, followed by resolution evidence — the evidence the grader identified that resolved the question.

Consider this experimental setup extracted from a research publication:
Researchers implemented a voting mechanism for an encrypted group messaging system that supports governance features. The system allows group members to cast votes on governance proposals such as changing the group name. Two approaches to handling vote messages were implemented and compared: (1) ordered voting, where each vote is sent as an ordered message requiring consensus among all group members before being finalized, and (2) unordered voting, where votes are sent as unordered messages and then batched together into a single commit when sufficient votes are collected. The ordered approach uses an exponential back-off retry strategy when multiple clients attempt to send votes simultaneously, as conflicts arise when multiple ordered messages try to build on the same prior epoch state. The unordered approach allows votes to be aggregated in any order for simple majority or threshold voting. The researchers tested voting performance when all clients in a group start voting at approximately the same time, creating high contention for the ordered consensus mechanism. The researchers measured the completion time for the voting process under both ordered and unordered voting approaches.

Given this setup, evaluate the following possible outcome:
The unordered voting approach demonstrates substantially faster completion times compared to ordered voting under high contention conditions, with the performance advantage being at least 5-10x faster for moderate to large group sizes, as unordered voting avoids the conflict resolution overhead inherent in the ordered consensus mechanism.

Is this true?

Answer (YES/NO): YES